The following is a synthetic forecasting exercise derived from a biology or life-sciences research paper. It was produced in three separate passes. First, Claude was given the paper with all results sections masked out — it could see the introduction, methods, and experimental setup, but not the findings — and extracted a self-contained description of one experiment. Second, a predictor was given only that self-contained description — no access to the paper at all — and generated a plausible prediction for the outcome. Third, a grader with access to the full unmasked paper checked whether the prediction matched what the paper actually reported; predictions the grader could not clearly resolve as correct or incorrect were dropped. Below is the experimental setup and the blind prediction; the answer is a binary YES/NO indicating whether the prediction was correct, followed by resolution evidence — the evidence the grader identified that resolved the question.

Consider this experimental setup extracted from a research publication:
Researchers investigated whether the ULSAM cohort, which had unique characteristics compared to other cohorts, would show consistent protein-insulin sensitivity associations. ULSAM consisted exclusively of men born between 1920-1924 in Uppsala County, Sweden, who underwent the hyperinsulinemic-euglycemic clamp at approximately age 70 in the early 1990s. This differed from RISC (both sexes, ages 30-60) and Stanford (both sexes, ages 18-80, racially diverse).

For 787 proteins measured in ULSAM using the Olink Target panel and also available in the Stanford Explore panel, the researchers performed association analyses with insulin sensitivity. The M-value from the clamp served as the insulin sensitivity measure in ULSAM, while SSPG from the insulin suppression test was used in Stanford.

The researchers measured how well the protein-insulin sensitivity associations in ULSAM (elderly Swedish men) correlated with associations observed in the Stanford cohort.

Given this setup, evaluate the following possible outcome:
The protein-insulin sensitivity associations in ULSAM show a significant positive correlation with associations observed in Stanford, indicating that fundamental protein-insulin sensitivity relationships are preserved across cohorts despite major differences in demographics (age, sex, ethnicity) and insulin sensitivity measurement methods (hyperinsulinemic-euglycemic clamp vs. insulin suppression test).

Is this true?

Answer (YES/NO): YES